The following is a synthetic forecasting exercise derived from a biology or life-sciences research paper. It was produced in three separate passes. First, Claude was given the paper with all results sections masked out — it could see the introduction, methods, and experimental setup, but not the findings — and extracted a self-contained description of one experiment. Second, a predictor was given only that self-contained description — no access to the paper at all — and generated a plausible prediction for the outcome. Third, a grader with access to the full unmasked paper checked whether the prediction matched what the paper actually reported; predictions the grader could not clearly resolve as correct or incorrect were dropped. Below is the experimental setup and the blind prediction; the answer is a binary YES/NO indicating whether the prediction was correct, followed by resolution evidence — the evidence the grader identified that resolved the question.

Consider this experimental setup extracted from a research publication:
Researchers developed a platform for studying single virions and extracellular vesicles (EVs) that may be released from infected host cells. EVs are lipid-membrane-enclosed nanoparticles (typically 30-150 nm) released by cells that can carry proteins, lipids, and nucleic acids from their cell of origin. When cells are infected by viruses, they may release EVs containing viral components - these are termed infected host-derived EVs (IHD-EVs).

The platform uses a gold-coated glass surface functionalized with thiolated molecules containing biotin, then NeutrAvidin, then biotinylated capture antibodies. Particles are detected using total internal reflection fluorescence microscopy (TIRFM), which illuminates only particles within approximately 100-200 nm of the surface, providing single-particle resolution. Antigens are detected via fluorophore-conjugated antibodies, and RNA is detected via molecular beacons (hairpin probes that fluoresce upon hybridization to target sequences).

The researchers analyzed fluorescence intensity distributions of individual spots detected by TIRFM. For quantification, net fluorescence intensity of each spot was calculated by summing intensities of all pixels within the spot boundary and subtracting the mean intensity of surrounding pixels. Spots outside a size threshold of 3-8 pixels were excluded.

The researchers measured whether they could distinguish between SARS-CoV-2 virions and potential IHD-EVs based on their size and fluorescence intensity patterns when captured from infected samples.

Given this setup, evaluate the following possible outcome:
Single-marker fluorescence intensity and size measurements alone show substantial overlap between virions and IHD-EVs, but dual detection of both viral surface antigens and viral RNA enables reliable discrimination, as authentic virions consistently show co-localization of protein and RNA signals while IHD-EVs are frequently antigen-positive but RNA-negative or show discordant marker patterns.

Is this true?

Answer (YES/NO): NO